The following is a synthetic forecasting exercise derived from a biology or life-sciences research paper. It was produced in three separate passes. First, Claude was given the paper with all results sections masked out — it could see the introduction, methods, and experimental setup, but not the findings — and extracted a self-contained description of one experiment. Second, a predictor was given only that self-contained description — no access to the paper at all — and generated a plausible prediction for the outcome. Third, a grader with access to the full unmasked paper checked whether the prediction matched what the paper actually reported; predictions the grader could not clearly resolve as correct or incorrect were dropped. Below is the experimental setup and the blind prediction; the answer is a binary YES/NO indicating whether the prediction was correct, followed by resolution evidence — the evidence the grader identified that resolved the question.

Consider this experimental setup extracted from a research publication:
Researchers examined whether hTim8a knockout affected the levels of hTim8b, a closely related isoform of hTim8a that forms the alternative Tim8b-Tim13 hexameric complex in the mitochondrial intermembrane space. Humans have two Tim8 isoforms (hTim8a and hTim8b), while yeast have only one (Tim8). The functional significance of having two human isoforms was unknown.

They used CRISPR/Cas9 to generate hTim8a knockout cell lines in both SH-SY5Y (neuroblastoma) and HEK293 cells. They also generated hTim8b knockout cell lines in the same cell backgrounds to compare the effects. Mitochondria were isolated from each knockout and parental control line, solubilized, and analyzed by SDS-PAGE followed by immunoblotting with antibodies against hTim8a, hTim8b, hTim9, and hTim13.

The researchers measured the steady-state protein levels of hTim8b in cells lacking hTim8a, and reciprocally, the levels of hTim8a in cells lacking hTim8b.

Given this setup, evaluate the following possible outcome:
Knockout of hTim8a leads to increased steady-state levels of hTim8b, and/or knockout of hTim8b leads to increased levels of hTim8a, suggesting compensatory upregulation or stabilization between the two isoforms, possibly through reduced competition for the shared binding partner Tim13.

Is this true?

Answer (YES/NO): NO